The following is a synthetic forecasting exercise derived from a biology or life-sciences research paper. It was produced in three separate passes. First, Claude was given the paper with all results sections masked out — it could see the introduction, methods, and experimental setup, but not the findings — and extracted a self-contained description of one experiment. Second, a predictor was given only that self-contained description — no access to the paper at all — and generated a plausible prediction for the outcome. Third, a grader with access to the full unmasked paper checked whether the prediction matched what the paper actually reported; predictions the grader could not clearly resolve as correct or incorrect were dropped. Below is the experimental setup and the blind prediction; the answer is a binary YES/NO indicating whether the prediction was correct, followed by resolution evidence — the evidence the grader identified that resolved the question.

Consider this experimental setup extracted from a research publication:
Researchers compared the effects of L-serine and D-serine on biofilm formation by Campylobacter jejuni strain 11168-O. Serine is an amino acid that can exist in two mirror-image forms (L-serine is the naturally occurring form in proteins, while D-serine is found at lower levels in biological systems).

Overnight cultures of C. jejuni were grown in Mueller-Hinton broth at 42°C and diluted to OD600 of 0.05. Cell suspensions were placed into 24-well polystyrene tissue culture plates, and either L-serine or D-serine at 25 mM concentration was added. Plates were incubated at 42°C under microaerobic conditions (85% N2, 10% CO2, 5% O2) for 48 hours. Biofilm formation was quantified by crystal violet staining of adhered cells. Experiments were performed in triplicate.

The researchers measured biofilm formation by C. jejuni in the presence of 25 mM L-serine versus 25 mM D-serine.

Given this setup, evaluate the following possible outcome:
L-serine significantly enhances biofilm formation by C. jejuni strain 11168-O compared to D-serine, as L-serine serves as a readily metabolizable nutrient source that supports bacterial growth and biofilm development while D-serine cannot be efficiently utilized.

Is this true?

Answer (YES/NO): NO